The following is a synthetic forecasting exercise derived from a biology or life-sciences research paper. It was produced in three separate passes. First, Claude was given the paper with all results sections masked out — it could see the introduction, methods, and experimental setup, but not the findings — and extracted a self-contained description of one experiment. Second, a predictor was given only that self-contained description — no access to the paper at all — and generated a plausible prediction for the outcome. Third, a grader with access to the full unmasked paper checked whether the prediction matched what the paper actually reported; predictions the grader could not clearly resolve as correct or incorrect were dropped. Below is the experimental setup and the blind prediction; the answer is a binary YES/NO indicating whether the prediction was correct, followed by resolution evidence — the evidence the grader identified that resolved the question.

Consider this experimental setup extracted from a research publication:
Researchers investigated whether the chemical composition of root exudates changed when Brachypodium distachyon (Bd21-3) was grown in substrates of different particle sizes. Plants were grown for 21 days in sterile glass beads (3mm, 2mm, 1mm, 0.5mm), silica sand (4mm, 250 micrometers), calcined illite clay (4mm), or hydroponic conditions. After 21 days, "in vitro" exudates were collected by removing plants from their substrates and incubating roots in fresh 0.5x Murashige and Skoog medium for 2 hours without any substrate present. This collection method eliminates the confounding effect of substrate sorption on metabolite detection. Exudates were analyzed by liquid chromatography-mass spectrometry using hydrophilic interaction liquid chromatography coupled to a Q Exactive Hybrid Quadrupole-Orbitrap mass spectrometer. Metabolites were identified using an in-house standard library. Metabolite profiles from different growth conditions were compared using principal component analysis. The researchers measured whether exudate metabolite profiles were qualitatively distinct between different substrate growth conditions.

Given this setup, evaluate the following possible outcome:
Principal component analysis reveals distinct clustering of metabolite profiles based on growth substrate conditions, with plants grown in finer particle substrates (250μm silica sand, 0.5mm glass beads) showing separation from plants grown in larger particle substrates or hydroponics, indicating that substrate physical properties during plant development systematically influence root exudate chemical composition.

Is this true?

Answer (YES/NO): NO